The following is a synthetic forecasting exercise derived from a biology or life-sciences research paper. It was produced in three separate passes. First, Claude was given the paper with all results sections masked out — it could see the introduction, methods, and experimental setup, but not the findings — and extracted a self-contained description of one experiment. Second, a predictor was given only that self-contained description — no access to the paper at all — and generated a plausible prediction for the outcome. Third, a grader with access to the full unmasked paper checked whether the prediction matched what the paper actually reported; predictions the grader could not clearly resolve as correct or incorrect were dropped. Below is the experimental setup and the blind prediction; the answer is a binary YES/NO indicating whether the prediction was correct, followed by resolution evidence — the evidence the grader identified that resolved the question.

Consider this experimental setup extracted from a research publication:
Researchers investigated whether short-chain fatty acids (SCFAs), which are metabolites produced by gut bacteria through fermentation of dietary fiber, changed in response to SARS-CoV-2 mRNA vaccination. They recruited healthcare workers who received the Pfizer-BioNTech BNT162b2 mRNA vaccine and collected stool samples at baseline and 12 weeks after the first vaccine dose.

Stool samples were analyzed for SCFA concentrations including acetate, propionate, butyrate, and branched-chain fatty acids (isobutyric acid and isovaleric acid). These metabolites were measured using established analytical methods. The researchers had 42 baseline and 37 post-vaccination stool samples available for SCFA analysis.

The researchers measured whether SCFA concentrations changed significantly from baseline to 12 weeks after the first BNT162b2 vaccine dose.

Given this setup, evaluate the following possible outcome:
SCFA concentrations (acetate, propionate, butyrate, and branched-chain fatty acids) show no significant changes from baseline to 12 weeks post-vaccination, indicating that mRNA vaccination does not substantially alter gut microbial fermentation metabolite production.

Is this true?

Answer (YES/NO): YES